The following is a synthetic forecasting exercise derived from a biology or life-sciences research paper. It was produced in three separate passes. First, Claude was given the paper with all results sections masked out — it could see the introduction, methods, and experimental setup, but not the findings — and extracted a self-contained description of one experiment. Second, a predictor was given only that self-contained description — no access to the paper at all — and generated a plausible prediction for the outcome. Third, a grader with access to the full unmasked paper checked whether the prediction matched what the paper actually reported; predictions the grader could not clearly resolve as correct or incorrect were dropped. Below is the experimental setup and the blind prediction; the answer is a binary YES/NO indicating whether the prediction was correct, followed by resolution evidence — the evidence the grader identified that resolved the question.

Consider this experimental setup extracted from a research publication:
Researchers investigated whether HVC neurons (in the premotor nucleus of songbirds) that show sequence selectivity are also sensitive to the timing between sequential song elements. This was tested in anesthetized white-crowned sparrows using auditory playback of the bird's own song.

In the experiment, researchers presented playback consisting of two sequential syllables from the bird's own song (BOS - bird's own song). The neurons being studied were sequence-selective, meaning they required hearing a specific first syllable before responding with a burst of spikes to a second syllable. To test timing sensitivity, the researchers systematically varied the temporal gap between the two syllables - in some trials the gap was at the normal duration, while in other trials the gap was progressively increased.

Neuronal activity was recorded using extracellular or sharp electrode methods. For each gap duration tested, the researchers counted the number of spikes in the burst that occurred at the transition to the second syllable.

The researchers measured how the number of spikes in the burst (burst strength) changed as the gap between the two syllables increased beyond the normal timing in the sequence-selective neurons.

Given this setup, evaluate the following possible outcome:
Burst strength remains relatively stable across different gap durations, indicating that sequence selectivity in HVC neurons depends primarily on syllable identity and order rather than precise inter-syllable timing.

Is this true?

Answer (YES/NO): NO